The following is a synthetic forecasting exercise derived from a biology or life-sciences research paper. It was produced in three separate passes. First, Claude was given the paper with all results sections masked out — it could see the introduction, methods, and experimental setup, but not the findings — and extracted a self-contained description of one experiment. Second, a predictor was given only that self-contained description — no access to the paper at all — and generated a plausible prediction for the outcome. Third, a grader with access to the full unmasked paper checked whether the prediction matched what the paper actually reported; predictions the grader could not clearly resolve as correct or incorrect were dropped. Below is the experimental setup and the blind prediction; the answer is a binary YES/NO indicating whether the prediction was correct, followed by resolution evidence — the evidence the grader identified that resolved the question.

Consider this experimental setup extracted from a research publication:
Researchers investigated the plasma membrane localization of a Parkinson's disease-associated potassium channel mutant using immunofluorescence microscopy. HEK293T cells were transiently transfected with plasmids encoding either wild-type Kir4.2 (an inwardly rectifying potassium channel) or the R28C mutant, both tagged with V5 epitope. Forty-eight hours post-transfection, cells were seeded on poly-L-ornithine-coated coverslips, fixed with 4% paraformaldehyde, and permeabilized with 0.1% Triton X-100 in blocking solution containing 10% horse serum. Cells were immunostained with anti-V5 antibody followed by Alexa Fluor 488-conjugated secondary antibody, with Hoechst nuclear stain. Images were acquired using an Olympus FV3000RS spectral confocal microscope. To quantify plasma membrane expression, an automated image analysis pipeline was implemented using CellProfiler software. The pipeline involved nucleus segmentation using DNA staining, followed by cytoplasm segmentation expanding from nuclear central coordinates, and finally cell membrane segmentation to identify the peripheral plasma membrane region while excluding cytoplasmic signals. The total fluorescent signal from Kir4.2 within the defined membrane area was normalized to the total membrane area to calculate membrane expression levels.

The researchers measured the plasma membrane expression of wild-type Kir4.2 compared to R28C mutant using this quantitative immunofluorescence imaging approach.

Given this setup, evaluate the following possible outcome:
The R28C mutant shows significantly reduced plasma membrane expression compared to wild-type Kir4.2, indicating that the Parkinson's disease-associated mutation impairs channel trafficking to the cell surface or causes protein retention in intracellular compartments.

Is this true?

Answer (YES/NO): YES